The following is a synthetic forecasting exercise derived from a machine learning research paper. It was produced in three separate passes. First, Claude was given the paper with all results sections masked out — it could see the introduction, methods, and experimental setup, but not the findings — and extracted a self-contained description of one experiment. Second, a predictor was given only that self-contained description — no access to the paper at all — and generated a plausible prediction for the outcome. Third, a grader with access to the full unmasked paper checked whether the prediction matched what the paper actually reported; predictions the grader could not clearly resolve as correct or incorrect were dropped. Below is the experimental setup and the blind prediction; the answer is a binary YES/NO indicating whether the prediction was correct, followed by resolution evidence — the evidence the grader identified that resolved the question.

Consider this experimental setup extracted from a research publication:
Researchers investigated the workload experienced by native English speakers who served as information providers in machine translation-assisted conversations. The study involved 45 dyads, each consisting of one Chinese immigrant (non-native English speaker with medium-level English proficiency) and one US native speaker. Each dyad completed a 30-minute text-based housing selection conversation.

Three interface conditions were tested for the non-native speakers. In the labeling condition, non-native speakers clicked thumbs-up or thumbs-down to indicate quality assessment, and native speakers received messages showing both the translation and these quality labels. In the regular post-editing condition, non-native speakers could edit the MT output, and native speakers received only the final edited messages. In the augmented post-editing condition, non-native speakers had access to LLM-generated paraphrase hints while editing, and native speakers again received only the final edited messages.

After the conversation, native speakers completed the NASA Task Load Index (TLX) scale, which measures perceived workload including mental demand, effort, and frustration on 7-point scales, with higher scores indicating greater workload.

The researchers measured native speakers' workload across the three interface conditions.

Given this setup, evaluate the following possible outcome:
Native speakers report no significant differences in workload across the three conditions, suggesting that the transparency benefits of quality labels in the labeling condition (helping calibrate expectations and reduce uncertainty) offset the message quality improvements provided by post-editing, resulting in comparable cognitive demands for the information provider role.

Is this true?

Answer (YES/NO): YES